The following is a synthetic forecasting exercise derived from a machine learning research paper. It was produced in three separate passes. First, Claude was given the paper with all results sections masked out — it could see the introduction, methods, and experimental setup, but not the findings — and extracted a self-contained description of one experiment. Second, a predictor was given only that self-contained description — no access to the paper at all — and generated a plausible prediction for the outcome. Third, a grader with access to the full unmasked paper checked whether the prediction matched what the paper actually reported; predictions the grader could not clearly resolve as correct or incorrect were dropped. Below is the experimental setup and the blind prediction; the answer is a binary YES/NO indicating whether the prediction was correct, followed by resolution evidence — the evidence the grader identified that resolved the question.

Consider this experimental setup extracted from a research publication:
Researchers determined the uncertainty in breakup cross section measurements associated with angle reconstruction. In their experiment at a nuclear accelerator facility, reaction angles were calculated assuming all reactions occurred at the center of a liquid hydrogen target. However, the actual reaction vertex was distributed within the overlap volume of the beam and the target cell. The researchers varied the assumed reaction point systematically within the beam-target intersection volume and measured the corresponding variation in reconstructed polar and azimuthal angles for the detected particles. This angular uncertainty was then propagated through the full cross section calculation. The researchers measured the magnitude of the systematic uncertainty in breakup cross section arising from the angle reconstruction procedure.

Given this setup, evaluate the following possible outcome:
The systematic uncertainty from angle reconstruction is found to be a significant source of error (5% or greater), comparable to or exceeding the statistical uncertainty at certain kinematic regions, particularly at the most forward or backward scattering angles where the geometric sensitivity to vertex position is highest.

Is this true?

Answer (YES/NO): NO